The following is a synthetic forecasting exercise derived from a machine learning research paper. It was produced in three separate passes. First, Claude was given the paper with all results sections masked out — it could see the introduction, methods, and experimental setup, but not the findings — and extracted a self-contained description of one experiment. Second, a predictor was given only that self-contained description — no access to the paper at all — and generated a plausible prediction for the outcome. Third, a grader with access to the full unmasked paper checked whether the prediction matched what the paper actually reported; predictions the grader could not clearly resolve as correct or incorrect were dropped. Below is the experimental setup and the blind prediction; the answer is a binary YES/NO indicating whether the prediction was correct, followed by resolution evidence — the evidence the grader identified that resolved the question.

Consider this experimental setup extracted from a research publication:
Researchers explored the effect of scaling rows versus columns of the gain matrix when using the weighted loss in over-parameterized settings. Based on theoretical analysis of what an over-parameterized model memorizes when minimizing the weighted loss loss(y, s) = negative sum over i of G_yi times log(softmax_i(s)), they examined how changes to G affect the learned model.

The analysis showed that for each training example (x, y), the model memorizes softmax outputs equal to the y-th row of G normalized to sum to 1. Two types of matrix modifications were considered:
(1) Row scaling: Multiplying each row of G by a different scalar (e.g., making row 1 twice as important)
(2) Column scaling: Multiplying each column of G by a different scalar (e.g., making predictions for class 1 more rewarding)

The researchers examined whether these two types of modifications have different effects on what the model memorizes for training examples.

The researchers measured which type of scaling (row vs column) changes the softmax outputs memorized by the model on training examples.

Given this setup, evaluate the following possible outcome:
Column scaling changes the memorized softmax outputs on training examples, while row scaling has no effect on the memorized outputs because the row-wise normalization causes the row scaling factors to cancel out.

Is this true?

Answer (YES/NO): YES